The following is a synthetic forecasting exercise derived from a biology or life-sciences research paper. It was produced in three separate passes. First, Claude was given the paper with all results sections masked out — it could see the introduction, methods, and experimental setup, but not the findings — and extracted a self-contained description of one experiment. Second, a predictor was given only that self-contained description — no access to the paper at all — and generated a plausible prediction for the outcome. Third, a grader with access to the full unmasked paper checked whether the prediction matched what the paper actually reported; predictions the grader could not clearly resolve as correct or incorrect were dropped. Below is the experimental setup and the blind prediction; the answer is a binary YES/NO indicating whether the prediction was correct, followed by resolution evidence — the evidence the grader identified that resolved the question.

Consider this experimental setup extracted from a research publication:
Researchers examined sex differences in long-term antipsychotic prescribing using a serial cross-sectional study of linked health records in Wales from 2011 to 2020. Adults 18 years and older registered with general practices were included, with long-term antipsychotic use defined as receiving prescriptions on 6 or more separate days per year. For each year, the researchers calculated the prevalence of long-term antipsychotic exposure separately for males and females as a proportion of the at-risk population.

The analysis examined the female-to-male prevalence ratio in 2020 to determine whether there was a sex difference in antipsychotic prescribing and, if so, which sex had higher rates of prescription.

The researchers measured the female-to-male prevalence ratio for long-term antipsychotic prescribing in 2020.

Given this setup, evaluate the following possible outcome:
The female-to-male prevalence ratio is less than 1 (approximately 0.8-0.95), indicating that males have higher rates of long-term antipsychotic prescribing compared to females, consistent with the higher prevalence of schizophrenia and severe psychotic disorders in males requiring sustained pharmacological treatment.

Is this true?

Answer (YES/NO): NO